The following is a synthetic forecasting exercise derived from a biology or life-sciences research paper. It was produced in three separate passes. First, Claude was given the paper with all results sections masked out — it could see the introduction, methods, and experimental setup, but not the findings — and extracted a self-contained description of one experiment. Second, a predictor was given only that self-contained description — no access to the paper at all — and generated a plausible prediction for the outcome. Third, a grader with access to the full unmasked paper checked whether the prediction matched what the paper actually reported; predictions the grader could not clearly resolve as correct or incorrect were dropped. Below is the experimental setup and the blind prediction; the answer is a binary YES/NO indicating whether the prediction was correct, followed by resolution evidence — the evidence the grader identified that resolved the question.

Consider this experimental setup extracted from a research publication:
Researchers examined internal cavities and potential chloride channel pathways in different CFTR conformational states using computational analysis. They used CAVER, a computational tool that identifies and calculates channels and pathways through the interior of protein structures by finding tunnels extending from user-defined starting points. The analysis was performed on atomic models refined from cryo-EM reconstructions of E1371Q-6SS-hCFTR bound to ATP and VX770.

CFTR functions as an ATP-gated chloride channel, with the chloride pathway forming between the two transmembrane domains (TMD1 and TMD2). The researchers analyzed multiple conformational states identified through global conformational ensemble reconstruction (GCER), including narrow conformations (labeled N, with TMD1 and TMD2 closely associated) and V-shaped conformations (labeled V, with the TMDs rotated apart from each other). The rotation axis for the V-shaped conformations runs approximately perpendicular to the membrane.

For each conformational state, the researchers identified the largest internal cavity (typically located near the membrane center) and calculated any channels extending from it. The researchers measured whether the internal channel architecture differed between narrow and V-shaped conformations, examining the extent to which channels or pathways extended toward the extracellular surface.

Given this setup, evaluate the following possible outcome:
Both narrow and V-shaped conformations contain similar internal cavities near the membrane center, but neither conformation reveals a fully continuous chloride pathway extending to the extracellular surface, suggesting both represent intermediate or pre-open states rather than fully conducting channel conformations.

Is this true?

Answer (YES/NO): NO